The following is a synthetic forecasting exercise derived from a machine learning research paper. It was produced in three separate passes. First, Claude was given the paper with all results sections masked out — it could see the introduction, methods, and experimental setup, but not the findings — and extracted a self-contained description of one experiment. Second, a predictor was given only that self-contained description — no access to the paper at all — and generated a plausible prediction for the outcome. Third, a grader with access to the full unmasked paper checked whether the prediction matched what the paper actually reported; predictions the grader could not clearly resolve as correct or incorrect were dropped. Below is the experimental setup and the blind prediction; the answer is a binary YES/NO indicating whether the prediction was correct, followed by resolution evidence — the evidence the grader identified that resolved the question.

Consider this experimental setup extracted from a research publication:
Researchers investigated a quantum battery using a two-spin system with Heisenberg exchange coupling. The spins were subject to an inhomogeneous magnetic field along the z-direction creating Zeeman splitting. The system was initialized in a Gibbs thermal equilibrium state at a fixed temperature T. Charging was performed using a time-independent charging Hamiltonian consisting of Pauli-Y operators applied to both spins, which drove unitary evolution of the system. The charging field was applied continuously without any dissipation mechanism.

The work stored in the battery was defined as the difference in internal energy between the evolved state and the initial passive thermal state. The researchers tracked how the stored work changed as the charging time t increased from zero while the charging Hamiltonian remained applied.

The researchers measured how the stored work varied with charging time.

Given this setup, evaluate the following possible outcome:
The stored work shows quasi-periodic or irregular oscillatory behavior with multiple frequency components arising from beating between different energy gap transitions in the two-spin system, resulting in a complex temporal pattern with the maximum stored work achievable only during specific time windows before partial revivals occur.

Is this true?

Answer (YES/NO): NO